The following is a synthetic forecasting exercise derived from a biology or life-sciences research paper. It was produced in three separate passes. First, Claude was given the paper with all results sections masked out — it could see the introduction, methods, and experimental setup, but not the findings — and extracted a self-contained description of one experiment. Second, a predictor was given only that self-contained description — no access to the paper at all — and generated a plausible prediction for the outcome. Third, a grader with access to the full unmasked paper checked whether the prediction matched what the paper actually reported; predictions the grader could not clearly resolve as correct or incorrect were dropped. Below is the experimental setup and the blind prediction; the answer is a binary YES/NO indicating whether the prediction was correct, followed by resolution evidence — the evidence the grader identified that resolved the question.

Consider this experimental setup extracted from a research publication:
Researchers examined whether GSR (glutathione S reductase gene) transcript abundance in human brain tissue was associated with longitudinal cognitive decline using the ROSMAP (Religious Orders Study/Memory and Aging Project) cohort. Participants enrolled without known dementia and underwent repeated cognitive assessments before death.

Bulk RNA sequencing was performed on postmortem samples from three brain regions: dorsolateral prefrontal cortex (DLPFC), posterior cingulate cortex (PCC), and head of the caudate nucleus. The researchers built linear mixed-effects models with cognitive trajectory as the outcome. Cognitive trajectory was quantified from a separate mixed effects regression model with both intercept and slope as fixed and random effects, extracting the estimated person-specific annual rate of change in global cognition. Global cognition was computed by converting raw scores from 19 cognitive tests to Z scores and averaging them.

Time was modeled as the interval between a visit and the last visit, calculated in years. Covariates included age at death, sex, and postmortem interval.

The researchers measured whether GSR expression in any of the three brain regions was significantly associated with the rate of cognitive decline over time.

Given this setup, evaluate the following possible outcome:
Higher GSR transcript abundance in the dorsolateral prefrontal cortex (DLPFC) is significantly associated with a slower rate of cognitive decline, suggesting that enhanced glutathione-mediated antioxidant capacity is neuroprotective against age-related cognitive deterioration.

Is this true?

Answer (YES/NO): YES